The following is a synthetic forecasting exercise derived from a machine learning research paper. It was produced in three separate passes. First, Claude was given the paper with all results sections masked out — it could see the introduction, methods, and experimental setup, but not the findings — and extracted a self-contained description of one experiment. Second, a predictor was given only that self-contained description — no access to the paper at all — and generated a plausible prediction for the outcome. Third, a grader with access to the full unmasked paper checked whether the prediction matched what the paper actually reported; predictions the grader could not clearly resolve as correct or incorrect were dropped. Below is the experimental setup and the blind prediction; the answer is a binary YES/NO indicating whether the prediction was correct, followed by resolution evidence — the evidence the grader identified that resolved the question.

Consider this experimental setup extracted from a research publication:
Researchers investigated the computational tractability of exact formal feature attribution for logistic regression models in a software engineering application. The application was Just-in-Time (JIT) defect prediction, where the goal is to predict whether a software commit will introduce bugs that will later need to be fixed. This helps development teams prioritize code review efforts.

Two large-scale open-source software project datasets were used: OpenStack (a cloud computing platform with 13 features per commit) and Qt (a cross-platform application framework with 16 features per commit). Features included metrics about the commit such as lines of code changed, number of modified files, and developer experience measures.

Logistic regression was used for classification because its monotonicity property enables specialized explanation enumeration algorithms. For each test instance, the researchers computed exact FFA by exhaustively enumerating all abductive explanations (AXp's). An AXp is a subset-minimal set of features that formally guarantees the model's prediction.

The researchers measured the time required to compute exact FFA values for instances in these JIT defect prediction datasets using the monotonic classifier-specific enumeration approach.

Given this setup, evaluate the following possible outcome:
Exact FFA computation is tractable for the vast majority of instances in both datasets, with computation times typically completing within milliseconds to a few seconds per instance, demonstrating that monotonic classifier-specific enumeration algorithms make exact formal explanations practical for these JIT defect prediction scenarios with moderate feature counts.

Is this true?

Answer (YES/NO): YES